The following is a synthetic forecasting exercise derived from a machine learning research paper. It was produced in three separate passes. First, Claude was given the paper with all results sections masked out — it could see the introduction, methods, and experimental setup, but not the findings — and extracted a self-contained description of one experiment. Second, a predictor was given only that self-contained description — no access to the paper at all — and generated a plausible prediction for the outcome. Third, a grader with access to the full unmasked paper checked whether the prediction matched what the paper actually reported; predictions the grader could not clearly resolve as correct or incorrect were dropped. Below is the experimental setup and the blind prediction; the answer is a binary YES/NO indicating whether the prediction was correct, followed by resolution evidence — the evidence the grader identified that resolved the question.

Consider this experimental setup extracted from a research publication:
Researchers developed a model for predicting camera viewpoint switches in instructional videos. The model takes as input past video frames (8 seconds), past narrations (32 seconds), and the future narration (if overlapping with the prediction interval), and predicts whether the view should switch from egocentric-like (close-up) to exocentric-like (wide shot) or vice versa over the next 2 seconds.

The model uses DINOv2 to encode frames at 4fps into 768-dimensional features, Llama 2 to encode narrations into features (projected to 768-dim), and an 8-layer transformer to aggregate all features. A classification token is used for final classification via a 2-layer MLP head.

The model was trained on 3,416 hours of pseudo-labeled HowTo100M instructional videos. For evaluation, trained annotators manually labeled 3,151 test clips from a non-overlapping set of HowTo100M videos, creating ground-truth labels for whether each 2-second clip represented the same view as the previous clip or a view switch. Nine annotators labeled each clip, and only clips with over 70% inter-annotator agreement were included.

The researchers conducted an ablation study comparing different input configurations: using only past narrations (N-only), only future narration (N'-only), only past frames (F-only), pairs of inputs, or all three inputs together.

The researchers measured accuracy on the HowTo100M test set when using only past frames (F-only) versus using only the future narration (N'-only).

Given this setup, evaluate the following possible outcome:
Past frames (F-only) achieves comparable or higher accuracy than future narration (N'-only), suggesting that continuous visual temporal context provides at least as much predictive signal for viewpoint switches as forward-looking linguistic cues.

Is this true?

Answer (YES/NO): NO